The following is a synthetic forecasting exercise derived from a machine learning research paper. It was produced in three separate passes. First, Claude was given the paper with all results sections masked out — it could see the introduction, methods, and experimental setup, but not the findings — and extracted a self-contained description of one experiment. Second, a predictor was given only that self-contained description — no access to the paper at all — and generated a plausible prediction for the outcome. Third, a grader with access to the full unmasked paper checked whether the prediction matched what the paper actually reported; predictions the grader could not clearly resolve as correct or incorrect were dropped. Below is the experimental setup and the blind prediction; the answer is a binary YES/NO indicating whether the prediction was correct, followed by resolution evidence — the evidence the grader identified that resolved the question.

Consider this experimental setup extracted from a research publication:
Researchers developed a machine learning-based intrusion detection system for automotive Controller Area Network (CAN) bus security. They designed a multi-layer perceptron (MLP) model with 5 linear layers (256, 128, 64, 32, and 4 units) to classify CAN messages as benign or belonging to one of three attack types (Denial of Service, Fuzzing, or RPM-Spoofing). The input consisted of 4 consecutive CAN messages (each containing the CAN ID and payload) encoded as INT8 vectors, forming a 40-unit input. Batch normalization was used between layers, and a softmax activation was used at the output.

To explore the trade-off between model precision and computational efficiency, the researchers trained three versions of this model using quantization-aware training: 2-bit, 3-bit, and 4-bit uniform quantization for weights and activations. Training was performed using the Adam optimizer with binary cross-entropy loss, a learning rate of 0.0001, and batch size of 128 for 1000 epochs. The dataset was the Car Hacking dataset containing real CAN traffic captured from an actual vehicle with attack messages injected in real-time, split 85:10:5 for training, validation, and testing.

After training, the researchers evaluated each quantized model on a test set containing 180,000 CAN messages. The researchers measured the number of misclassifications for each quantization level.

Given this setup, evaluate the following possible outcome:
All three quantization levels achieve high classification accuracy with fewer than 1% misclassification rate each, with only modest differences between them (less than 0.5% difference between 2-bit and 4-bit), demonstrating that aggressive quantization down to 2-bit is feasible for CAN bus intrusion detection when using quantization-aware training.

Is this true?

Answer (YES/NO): YES